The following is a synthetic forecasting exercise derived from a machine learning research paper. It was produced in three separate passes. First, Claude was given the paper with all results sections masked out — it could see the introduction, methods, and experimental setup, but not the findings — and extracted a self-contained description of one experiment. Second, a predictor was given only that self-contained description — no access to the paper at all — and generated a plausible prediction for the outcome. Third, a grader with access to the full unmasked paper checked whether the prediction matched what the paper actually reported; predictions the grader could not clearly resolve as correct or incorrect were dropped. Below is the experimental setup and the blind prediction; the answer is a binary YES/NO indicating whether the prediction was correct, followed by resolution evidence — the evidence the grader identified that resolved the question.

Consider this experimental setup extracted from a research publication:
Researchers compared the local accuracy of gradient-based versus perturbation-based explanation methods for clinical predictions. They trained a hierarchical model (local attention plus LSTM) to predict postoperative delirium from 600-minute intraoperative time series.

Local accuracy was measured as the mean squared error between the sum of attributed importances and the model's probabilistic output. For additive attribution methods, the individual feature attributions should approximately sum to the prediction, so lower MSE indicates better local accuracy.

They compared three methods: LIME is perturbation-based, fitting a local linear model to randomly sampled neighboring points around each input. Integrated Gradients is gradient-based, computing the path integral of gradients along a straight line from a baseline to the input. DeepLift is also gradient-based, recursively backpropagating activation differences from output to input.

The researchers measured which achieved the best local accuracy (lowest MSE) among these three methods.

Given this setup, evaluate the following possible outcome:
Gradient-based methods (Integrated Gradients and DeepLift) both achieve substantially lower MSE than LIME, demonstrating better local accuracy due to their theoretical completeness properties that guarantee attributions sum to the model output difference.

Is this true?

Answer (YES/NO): NO